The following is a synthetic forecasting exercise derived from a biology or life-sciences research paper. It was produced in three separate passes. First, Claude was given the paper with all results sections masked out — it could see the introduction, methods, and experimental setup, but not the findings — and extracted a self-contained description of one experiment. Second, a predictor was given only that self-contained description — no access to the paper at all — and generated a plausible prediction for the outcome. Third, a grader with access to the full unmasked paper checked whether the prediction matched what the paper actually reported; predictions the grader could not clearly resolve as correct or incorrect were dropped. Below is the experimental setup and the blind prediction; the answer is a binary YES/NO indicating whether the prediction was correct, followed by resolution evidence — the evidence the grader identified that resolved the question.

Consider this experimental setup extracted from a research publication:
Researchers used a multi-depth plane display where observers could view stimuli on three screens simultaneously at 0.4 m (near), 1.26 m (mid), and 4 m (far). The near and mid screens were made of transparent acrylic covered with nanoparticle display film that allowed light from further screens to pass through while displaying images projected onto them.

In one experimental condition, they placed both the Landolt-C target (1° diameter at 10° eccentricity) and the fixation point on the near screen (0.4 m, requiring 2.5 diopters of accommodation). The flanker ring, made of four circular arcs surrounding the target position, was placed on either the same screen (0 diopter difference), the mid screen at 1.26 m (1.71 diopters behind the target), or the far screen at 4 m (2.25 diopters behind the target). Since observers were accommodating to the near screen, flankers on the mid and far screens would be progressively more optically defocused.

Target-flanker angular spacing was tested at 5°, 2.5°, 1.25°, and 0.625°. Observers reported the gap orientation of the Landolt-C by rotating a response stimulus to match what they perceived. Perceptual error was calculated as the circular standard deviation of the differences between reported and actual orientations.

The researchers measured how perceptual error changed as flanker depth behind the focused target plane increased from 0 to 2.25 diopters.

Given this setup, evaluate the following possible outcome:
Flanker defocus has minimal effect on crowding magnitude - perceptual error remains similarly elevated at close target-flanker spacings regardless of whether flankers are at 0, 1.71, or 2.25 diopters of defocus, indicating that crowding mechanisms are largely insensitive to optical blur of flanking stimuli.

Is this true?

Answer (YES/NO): NO